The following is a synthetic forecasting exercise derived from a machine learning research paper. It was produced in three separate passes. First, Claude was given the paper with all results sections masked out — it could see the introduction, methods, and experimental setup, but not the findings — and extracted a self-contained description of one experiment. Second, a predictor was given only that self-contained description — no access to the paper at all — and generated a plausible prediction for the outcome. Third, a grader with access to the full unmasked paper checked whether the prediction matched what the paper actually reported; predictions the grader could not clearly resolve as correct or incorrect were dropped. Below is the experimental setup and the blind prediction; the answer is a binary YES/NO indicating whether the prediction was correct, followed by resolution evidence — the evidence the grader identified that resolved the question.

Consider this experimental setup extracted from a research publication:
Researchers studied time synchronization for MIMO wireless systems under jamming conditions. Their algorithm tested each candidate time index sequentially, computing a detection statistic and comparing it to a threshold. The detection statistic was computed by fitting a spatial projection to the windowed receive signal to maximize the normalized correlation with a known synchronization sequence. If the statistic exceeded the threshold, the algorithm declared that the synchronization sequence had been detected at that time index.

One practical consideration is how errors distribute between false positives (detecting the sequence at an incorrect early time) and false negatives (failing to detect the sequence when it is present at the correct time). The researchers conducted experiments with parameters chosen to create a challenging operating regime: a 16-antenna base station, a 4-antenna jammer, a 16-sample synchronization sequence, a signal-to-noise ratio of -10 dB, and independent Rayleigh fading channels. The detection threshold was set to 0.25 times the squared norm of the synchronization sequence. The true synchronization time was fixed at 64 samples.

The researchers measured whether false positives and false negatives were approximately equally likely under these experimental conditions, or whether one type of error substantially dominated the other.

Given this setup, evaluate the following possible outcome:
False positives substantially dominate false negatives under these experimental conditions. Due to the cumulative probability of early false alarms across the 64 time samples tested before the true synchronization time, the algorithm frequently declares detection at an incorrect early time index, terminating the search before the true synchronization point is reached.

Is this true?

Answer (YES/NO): NO